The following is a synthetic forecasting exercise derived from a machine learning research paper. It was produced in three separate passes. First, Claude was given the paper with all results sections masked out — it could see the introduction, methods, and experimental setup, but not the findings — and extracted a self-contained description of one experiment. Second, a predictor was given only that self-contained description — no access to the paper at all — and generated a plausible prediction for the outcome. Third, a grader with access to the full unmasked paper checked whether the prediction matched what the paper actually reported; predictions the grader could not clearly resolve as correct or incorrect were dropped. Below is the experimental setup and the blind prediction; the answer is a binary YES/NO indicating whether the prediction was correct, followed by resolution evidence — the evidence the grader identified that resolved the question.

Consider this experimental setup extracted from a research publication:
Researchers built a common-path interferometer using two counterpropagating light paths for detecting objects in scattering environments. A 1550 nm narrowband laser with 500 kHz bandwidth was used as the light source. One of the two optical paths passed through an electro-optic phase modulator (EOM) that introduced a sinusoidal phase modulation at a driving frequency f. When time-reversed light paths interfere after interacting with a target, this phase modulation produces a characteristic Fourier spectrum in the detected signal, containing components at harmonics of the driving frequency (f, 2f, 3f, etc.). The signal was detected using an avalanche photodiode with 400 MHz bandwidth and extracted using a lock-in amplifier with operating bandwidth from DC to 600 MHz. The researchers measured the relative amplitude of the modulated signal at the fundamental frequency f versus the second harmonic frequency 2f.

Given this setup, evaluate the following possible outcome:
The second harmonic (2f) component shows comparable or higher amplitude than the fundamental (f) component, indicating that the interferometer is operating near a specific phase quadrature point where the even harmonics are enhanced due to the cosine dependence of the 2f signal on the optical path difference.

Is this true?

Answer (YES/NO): YES